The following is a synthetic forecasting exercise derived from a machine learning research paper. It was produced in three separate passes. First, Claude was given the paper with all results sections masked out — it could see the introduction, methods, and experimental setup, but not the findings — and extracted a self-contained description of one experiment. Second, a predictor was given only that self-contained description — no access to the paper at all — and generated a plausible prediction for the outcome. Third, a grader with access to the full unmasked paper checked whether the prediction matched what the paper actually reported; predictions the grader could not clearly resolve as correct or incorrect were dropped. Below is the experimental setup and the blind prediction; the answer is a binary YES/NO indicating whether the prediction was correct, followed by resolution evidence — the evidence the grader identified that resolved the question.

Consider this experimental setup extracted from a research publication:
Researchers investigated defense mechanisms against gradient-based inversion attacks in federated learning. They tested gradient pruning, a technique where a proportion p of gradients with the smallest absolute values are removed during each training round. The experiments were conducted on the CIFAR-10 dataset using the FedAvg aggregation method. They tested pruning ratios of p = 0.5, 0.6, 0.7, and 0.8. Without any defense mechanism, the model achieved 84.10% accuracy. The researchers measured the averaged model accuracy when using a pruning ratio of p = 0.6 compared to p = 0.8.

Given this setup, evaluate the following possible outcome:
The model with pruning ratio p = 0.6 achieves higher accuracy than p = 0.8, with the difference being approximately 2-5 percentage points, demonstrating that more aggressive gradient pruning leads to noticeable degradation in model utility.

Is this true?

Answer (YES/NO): NO